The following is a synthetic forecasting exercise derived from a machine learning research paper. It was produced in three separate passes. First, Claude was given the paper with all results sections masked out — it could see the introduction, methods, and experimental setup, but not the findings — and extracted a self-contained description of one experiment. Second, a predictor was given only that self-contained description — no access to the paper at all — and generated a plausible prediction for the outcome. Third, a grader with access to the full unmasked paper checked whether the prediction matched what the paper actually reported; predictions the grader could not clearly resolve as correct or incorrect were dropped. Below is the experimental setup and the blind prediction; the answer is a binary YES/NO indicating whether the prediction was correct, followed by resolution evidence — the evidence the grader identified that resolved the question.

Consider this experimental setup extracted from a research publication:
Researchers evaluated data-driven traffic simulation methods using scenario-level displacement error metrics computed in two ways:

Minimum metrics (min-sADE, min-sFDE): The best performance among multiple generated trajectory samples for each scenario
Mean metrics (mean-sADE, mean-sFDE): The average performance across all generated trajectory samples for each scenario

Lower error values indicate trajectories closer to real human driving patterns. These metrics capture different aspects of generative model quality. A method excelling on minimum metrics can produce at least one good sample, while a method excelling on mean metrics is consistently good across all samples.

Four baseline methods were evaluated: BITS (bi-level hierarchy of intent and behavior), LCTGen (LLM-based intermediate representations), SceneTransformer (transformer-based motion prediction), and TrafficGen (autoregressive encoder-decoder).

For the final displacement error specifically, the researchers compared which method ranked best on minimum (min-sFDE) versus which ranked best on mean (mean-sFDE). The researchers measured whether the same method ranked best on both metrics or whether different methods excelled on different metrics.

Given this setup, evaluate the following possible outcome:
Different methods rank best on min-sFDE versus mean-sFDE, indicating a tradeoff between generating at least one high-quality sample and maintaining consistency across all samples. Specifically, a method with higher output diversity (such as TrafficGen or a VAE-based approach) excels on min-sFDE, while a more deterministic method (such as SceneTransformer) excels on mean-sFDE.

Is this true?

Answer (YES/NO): NO